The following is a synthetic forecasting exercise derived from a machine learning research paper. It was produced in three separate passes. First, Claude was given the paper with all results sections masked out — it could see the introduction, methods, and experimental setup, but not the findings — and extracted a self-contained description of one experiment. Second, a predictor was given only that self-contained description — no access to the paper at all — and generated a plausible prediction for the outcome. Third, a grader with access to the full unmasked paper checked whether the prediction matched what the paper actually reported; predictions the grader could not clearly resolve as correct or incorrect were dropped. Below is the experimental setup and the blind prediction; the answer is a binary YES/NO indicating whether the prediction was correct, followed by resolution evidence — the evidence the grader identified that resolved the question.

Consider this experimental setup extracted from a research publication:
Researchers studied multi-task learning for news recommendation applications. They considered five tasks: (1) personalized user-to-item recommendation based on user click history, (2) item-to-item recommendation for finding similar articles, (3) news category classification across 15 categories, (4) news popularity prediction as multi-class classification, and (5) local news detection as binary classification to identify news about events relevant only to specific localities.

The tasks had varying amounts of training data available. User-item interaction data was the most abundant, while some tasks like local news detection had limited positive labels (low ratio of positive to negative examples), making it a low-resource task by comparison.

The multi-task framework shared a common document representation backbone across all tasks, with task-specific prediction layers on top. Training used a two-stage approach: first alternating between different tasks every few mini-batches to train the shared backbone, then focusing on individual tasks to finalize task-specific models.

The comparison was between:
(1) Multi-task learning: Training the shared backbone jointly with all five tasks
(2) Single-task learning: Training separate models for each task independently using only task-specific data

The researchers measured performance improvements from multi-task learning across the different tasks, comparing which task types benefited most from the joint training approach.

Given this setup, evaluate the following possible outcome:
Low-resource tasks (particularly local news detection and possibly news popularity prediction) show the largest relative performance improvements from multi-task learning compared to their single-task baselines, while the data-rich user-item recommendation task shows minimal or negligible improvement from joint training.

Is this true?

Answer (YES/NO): NO